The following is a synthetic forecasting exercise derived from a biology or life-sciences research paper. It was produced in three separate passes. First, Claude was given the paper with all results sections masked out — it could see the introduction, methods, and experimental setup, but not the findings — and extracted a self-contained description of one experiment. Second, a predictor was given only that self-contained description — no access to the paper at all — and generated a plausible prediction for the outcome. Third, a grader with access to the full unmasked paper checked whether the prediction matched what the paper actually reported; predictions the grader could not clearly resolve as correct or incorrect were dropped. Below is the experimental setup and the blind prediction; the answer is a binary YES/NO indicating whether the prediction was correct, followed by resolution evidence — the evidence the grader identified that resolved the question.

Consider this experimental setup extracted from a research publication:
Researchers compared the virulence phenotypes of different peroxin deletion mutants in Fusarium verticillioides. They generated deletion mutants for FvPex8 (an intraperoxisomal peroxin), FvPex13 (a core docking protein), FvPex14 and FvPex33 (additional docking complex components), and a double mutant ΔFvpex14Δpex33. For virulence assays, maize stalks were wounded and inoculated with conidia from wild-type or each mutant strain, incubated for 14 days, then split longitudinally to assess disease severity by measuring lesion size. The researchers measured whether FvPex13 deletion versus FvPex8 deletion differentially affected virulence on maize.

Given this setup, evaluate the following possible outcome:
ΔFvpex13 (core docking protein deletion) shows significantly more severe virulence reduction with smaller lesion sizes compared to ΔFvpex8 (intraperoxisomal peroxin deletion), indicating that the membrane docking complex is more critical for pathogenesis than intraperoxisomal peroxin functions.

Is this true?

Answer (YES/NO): YES